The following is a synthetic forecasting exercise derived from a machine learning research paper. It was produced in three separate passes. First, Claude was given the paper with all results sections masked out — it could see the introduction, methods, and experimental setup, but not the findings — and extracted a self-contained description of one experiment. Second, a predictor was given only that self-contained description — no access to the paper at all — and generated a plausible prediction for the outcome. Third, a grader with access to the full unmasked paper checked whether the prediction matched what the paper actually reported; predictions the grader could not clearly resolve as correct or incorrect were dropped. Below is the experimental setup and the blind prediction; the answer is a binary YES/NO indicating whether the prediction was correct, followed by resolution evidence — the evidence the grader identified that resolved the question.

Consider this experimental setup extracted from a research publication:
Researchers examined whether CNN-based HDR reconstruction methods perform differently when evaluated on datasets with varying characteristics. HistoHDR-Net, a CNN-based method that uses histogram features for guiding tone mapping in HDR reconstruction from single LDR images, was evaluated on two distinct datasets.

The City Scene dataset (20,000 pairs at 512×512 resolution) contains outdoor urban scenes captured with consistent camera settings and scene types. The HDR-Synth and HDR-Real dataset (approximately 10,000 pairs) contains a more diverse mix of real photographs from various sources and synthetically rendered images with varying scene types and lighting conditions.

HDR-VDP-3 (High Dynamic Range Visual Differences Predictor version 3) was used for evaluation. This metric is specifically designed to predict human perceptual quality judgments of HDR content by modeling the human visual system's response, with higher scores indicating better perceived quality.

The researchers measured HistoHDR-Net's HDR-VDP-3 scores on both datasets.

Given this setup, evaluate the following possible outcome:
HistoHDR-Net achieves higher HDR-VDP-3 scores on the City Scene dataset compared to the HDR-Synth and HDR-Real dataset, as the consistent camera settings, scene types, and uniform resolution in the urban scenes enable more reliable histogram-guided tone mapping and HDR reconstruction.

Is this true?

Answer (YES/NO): YES